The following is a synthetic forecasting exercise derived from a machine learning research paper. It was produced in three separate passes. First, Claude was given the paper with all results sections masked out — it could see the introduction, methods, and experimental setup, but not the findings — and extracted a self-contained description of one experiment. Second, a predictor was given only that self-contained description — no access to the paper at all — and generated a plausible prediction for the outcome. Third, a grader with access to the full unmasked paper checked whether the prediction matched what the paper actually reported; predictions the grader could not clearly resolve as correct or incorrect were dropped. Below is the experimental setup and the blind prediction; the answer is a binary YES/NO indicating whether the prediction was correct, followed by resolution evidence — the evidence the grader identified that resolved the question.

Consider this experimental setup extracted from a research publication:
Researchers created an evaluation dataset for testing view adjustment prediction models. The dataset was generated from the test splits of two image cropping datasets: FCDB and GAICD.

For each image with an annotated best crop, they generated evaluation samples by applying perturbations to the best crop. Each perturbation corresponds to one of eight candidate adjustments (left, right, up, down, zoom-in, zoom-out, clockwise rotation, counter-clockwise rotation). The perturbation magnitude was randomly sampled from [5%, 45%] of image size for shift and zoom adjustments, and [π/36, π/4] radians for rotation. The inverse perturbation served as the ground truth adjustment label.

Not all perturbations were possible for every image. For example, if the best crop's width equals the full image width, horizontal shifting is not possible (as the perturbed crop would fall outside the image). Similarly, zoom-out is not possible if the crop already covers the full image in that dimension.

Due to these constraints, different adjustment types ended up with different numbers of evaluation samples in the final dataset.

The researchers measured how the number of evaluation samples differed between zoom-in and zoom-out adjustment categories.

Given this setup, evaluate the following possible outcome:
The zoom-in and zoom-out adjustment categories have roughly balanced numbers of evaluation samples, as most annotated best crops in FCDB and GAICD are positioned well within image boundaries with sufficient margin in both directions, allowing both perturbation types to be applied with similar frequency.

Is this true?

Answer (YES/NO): NO